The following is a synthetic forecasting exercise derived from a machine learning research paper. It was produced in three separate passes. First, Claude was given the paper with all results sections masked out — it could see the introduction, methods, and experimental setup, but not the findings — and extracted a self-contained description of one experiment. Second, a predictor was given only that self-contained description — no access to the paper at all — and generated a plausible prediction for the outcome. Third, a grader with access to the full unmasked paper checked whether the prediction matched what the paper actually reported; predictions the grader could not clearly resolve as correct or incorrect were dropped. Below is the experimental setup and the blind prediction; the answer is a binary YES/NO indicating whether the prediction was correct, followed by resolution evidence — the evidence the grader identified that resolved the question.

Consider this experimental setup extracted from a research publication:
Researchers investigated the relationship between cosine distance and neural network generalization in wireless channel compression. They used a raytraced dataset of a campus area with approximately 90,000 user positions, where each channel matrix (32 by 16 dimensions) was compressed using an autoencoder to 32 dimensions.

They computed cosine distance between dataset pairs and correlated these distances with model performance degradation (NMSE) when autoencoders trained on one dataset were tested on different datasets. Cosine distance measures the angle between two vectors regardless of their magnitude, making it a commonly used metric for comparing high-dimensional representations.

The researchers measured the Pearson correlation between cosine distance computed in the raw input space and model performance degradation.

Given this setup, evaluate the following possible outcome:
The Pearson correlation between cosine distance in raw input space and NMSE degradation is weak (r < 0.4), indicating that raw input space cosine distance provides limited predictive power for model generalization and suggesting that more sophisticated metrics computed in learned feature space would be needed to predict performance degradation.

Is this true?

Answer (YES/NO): YES